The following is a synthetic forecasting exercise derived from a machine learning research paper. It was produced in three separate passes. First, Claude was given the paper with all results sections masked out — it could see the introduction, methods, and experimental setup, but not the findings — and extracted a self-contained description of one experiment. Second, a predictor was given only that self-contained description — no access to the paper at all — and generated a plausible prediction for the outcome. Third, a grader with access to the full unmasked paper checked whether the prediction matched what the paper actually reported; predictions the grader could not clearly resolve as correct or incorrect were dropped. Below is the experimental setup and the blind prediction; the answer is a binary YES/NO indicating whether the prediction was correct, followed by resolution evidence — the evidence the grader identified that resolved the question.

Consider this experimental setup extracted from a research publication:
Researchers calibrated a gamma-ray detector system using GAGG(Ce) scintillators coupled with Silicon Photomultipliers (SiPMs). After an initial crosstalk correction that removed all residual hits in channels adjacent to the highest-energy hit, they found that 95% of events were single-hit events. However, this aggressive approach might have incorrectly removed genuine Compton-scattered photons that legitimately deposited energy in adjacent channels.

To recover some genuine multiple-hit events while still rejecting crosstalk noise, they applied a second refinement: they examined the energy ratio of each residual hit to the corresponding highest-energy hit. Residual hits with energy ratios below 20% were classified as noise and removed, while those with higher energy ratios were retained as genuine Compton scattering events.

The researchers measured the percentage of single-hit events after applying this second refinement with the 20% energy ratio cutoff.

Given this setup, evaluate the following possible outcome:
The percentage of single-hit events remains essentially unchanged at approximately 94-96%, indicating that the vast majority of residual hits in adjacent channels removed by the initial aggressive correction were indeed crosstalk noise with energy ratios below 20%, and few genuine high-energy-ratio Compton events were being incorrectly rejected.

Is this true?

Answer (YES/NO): NO